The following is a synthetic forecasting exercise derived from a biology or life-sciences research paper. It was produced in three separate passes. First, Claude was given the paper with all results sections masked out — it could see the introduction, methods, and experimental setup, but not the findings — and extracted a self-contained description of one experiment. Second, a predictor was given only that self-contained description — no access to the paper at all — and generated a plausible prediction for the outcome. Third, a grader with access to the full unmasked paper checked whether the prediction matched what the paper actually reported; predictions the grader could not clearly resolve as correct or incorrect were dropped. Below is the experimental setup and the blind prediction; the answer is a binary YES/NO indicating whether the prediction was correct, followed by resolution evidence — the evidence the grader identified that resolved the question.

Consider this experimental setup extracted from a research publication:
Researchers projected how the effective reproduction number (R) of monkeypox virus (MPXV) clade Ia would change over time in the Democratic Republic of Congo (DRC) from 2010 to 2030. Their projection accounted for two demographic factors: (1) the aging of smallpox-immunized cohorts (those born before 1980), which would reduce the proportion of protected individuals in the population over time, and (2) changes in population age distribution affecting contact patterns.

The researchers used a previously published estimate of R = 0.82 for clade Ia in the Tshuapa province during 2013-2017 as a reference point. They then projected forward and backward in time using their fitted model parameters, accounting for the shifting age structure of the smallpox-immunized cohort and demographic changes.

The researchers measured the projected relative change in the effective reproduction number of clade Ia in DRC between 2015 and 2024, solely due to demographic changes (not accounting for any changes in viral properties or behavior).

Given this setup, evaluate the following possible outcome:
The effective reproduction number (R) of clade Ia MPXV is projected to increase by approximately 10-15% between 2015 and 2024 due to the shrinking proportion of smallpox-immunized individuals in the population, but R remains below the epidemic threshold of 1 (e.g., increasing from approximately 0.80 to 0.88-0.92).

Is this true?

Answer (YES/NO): NO